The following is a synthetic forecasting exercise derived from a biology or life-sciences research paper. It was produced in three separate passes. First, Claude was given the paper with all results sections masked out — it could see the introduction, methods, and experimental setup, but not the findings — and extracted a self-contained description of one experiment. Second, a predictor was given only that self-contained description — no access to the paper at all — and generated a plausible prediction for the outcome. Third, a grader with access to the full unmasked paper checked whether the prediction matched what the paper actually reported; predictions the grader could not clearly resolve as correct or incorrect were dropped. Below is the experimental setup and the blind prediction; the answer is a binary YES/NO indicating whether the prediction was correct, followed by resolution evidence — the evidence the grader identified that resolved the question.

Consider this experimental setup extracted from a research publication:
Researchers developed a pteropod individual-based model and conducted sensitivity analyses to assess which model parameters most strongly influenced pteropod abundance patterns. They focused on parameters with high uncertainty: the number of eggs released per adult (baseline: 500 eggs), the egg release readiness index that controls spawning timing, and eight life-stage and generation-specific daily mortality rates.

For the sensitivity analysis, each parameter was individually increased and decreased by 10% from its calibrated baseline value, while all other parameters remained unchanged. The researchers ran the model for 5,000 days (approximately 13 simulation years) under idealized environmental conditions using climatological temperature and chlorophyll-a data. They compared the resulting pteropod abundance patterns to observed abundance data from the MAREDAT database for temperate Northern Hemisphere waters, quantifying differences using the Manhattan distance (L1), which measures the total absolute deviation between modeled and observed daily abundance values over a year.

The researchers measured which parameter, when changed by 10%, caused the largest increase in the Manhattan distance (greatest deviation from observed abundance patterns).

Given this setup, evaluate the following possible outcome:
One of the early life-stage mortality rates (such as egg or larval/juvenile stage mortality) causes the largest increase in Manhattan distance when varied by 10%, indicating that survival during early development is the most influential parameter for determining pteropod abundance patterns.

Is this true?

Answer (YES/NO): NO